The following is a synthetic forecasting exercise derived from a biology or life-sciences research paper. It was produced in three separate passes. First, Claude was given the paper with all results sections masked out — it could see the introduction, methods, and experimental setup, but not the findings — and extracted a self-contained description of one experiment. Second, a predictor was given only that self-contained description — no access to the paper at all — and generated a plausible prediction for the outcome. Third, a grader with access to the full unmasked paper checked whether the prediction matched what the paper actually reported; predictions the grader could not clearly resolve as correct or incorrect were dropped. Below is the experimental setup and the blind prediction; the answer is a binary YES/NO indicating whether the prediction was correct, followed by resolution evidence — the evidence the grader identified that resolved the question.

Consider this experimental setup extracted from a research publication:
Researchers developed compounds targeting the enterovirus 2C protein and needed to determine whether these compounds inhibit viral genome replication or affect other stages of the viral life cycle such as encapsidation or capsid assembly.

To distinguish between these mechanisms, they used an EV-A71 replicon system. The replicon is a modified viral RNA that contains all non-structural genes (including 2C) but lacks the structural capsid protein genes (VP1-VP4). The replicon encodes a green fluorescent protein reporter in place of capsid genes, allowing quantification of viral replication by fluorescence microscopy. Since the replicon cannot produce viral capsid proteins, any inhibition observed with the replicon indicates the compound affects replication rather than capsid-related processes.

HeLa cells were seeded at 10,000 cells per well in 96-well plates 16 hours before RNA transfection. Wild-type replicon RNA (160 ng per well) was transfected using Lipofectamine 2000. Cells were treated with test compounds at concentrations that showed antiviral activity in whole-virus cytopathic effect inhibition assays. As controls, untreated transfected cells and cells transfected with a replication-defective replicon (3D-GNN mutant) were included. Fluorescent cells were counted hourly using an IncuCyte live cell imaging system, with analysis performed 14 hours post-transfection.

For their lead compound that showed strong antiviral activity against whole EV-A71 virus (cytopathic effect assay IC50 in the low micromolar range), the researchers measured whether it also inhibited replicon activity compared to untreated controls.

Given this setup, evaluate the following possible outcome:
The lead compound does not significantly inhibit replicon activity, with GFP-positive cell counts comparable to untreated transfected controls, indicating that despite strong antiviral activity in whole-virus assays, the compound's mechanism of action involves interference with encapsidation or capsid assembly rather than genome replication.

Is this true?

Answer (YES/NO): YES